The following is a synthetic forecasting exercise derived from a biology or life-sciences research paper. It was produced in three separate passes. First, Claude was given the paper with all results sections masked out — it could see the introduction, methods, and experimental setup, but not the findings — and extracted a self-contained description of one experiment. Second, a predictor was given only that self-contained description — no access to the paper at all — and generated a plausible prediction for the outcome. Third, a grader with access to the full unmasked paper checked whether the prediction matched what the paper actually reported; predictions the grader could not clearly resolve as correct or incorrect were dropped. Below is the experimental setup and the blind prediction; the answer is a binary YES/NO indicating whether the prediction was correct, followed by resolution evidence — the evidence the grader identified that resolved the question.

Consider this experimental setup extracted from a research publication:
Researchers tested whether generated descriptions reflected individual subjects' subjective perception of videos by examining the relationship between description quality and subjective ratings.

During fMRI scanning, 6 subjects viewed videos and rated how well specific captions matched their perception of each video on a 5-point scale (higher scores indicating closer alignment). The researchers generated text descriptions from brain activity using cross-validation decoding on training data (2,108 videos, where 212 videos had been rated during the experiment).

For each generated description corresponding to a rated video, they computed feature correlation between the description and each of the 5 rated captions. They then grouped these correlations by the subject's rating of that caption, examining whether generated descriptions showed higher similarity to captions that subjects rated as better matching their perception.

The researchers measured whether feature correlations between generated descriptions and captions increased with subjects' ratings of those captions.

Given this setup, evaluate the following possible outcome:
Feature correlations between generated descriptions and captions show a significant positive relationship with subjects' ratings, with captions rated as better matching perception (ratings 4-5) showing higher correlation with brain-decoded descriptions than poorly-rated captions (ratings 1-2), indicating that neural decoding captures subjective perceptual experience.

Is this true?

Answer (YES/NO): YES